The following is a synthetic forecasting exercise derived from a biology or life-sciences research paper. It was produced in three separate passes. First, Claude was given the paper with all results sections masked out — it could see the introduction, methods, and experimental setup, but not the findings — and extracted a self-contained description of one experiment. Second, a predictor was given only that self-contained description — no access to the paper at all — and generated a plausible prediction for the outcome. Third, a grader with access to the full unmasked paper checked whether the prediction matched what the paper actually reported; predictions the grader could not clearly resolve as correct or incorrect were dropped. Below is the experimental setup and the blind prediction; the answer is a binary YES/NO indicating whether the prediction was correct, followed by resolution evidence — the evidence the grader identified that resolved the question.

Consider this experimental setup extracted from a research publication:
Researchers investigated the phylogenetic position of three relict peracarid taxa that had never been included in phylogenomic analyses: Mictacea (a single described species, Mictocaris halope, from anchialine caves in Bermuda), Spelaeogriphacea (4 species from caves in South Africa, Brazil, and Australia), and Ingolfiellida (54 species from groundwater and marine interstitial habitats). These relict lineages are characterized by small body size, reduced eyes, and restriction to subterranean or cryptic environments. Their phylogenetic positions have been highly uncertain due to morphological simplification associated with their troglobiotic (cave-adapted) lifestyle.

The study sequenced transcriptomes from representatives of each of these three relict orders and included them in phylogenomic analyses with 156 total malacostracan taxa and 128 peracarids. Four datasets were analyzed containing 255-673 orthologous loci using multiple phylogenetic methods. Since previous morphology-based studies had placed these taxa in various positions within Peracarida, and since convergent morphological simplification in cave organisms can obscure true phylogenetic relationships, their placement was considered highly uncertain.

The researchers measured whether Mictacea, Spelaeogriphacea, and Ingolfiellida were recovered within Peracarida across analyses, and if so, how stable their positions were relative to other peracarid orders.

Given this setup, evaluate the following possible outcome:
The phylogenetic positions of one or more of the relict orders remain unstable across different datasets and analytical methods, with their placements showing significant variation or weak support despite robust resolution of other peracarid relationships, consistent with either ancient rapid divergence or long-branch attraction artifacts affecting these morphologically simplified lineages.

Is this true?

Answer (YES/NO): NO